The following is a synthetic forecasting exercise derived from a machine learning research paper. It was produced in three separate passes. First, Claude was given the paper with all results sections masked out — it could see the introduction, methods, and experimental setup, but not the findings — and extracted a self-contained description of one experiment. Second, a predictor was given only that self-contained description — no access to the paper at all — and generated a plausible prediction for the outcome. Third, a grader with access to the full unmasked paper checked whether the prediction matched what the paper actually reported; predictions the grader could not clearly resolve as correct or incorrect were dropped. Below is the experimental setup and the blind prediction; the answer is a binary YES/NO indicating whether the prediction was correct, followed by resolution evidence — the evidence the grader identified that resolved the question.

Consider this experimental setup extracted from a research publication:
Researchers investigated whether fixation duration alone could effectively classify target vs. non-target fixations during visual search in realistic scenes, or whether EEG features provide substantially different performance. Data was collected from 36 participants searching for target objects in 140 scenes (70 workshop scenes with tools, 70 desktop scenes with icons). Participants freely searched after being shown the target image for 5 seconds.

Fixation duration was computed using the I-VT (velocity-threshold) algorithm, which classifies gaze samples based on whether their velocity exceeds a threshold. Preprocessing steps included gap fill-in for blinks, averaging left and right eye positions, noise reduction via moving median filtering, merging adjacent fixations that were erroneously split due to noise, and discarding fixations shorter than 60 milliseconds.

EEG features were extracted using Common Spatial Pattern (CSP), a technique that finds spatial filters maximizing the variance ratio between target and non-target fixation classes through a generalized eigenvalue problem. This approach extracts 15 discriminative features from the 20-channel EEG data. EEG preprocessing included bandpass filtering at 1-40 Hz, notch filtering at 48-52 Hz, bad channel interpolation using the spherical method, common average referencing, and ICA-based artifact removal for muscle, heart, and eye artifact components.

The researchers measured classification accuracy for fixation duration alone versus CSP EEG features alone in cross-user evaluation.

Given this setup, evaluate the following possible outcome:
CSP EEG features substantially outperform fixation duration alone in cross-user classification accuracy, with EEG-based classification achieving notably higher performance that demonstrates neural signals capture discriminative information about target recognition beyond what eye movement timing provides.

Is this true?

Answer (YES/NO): NO